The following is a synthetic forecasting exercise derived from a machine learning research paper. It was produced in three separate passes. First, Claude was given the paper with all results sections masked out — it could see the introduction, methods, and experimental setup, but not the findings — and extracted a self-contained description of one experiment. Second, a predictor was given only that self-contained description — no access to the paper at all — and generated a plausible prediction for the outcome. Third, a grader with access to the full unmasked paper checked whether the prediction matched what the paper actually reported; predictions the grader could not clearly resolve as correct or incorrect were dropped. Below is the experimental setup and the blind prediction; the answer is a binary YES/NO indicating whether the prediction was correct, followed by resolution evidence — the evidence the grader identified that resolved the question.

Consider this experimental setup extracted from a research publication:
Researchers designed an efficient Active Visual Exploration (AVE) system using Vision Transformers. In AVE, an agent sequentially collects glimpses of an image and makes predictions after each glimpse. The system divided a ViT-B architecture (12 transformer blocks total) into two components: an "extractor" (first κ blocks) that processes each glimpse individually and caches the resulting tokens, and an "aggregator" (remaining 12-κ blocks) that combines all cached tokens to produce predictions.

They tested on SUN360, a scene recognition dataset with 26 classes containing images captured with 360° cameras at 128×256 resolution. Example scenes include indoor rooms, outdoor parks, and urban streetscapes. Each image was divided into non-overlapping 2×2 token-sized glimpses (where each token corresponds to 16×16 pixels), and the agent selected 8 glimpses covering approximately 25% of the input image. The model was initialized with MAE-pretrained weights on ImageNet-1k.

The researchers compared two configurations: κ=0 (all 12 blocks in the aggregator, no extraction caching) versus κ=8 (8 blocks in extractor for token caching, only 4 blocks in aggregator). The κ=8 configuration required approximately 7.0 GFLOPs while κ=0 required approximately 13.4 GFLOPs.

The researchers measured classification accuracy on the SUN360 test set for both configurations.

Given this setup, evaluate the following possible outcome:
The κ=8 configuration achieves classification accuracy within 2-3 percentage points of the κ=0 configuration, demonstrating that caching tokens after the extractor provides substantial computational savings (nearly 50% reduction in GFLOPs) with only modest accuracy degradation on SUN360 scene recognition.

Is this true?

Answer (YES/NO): YES